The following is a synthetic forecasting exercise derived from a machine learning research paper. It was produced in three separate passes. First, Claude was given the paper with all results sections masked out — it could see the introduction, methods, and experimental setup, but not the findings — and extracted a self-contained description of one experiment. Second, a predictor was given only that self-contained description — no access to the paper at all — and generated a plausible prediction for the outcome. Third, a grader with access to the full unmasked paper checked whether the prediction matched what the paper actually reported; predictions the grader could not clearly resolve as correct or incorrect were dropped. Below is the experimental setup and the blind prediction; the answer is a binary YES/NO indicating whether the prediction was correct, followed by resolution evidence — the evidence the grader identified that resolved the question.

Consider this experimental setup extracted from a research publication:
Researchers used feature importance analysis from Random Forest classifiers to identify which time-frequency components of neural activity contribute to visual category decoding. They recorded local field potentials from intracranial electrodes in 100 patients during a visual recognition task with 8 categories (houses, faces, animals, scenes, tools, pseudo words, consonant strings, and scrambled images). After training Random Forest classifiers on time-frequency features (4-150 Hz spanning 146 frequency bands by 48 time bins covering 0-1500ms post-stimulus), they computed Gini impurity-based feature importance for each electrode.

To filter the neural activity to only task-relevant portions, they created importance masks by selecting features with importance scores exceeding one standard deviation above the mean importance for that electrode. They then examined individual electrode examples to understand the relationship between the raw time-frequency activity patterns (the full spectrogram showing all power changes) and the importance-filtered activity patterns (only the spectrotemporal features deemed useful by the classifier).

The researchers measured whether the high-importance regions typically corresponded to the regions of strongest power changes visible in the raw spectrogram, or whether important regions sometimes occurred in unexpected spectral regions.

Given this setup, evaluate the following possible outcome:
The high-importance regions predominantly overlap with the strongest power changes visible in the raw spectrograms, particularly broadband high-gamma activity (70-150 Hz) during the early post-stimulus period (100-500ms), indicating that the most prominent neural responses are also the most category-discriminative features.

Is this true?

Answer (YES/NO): NO